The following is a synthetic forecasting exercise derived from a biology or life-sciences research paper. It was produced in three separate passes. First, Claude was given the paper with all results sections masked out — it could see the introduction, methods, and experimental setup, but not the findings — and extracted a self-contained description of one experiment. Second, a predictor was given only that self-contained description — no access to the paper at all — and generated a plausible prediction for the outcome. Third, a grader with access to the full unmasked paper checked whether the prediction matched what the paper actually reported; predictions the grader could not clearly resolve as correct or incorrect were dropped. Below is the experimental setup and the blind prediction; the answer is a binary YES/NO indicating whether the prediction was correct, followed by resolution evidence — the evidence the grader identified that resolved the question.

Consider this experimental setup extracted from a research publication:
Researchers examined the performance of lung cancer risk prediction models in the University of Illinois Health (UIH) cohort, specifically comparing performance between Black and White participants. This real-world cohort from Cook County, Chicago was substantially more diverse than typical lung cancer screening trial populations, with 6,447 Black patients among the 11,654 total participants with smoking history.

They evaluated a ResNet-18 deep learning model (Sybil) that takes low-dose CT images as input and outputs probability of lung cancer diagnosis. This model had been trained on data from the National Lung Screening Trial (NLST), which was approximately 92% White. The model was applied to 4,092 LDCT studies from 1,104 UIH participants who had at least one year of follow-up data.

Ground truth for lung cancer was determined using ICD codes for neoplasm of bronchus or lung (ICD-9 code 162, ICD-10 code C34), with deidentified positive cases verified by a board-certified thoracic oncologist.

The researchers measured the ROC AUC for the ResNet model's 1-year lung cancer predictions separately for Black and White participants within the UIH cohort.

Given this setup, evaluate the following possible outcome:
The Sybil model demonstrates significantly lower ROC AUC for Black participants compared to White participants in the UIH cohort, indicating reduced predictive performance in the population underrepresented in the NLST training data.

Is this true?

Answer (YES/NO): YES